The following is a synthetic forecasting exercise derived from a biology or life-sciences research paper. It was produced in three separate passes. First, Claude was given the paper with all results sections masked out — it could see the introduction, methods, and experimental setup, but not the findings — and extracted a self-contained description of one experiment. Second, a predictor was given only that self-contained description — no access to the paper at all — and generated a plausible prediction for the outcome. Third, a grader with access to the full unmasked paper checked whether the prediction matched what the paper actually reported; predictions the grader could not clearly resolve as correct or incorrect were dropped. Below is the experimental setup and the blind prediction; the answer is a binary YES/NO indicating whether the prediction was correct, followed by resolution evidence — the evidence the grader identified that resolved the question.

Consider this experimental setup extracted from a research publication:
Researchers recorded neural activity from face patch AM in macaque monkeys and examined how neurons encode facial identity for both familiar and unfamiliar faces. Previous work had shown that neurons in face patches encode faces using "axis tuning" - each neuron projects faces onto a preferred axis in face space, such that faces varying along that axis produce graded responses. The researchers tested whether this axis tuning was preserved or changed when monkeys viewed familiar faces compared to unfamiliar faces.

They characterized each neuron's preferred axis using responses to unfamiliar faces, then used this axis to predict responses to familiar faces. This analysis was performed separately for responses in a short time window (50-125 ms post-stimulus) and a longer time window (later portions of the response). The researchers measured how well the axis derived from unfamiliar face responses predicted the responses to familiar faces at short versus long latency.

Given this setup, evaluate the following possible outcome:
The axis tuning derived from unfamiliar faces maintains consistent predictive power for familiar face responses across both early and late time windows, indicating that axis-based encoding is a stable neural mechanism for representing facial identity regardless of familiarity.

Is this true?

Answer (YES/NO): NO